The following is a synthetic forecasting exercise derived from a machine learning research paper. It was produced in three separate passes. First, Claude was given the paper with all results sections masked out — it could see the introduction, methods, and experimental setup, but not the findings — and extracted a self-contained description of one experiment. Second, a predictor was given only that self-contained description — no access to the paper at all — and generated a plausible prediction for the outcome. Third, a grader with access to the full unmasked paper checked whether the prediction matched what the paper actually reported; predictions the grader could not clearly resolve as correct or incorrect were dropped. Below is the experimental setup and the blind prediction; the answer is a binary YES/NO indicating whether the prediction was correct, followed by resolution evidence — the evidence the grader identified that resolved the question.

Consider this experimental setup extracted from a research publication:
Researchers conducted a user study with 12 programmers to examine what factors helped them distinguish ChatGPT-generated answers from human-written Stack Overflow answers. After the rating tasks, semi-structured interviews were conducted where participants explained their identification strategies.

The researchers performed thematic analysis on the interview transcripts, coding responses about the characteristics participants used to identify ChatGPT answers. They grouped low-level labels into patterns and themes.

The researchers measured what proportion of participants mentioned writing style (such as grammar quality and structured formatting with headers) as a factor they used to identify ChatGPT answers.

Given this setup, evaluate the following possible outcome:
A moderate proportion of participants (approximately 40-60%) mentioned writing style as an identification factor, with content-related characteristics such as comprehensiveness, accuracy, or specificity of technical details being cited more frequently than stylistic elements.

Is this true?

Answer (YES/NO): NO